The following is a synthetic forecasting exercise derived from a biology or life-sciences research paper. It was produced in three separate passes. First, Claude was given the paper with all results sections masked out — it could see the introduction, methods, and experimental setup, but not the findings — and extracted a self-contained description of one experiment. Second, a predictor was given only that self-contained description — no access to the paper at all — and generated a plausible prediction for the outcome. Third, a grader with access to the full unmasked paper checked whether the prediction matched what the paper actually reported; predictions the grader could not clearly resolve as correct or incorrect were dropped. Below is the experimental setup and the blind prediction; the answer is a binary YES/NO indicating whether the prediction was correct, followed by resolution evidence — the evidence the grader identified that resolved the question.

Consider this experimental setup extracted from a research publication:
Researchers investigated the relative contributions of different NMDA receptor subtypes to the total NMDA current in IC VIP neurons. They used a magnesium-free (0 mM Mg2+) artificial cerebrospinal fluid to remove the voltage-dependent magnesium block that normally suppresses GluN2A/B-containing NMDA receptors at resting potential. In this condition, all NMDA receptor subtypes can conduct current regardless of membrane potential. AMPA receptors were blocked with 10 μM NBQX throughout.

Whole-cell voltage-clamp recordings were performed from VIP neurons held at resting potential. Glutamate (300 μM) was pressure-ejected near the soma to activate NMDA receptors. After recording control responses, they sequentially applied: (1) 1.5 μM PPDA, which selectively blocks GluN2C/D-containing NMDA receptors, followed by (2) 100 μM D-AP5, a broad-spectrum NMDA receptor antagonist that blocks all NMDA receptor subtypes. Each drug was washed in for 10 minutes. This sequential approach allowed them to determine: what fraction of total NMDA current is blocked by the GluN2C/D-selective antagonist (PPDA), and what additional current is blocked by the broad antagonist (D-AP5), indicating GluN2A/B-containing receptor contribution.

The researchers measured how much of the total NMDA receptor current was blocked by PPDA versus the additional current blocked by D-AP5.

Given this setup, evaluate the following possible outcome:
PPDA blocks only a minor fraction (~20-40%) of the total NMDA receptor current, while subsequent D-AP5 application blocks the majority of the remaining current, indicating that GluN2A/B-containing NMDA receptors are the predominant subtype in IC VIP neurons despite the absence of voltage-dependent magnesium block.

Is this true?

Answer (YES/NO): NO